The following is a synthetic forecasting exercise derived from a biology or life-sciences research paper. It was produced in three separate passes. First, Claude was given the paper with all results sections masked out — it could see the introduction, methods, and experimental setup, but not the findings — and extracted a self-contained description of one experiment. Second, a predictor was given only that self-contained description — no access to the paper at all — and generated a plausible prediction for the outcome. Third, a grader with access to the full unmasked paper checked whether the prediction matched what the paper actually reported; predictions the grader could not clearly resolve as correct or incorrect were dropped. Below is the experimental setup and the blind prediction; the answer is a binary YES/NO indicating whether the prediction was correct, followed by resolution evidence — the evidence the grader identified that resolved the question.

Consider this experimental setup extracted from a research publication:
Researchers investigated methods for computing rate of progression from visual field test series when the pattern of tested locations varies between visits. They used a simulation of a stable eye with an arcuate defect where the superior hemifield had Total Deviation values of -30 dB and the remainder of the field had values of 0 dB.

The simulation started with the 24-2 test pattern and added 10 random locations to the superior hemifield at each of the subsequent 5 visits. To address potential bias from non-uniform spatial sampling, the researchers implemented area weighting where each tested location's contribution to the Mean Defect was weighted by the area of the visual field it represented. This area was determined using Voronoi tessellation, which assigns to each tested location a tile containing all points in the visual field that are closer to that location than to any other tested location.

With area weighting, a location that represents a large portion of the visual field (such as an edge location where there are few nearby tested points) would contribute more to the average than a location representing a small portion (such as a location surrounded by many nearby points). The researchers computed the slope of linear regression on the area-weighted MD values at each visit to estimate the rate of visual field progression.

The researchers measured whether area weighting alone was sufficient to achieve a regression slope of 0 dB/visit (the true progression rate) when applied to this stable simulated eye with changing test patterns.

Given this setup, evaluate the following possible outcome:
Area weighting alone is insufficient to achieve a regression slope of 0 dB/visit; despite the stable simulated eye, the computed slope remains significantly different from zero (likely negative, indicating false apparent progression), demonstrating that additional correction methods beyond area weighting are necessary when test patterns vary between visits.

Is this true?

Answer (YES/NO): YES